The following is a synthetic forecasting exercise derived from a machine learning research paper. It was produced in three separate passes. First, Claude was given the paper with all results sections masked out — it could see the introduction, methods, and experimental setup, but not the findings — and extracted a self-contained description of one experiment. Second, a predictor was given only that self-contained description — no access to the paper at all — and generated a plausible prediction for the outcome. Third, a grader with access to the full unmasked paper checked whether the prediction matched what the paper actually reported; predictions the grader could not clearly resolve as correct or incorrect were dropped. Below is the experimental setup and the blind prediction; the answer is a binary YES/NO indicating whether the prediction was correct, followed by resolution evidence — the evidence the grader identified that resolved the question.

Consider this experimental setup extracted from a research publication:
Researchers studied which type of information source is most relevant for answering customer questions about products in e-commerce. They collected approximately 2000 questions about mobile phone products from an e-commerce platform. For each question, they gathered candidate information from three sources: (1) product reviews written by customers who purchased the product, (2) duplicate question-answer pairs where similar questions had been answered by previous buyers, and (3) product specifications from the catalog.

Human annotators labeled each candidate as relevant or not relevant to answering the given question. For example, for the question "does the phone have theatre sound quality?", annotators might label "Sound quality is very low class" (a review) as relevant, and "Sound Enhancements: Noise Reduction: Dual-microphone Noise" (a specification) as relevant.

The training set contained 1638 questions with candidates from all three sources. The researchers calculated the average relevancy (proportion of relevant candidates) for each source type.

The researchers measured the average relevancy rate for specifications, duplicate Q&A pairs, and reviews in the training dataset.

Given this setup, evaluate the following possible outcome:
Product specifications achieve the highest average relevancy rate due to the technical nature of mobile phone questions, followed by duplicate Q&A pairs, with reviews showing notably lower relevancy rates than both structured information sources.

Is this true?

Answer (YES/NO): NO